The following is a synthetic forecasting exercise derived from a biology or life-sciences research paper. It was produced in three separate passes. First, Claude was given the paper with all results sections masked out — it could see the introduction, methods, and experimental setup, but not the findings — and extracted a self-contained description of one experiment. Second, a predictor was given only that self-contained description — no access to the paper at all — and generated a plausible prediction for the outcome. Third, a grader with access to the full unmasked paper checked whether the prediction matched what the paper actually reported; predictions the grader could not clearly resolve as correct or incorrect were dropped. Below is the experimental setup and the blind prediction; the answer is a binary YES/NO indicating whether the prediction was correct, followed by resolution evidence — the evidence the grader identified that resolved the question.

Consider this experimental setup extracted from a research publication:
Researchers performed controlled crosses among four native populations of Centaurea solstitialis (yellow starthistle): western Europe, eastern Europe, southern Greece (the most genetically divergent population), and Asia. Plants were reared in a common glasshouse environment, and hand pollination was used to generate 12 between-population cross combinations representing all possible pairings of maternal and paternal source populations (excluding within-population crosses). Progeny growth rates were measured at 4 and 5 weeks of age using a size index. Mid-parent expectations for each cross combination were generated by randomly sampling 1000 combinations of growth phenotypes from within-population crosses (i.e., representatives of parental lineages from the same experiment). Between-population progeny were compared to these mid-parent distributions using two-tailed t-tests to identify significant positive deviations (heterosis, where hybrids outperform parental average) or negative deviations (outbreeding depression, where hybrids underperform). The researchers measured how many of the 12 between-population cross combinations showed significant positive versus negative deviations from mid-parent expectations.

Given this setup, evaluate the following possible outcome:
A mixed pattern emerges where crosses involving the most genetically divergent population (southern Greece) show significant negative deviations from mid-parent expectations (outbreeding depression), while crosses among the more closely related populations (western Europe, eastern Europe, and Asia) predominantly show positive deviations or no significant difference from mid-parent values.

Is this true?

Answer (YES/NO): NO